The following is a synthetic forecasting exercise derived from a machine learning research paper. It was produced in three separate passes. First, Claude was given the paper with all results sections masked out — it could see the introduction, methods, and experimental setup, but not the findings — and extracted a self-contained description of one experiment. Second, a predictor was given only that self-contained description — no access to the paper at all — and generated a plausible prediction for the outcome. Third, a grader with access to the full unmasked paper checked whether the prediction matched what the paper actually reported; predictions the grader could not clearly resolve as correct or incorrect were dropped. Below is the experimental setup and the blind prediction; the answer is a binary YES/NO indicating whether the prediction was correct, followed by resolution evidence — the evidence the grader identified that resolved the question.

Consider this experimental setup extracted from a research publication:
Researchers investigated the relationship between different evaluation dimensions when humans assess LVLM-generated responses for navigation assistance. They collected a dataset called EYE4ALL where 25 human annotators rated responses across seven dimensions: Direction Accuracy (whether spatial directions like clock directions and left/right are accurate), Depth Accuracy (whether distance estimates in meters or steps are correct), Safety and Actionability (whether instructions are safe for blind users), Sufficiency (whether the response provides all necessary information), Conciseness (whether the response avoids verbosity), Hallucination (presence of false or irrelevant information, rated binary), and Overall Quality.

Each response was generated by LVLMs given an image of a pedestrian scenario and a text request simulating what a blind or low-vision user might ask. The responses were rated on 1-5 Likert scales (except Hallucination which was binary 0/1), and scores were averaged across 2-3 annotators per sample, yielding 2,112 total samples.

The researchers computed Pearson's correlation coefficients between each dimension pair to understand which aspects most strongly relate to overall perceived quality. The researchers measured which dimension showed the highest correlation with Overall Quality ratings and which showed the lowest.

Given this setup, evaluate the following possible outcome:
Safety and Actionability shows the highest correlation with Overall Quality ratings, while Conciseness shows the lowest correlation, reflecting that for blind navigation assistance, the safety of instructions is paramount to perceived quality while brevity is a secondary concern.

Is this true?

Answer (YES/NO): NO